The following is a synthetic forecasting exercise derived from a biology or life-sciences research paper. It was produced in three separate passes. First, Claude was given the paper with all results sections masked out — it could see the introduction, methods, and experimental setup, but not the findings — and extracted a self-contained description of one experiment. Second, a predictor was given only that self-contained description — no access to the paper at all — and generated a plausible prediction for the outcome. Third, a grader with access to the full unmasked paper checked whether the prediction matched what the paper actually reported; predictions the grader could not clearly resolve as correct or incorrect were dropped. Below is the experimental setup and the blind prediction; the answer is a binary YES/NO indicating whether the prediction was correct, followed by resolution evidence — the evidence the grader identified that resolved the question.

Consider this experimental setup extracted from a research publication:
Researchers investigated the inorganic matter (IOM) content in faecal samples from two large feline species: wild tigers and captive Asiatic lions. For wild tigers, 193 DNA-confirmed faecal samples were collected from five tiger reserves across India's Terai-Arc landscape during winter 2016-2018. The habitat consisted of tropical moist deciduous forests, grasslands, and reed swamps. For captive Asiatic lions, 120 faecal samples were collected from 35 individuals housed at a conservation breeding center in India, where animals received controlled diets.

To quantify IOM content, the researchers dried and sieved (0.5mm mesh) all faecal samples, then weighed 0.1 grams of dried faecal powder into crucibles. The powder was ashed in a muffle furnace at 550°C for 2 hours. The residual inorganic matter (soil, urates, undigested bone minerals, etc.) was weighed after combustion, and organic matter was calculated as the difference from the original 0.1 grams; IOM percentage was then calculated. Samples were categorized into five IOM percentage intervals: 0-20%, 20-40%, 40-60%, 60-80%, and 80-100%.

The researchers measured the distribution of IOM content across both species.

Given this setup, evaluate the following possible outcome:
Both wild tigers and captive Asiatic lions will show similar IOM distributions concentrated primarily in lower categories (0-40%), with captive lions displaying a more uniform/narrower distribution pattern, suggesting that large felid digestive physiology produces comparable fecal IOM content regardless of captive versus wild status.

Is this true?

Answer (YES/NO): NO